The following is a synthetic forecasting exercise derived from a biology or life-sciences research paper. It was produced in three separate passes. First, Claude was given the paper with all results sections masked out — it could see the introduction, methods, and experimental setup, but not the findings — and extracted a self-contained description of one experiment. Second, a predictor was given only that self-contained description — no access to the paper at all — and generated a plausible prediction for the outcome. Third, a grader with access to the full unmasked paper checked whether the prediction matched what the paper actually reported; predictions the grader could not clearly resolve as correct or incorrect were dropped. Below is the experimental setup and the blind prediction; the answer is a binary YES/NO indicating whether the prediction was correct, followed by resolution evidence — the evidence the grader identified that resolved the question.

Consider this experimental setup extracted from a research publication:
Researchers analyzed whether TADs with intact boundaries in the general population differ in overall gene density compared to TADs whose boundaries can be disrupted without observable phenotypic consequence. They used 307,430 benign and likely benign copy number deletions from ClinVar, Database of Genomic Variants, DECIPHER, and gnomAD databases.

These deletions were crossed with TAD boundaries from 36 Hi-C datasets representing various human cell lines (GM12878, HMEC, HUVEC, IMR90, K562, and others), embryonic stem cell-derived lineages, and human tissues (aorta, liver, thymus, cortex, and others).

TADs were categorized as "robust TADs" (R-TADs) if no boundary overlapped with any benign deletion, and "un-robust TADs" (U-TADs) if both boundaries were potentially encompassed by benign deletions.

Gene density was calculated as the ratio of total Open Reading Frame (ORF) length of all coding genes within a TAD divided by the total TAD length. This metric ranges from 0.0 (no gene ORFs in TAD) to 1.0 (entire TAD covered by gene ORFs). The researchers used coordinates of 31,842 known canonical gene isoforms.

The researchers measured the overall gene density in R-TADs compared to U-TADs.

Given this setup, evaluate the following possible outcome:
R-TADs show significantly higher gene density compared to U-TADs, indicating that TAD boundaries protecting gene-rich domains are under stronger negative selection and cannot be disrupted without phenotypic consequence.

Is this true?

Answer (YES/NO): NO